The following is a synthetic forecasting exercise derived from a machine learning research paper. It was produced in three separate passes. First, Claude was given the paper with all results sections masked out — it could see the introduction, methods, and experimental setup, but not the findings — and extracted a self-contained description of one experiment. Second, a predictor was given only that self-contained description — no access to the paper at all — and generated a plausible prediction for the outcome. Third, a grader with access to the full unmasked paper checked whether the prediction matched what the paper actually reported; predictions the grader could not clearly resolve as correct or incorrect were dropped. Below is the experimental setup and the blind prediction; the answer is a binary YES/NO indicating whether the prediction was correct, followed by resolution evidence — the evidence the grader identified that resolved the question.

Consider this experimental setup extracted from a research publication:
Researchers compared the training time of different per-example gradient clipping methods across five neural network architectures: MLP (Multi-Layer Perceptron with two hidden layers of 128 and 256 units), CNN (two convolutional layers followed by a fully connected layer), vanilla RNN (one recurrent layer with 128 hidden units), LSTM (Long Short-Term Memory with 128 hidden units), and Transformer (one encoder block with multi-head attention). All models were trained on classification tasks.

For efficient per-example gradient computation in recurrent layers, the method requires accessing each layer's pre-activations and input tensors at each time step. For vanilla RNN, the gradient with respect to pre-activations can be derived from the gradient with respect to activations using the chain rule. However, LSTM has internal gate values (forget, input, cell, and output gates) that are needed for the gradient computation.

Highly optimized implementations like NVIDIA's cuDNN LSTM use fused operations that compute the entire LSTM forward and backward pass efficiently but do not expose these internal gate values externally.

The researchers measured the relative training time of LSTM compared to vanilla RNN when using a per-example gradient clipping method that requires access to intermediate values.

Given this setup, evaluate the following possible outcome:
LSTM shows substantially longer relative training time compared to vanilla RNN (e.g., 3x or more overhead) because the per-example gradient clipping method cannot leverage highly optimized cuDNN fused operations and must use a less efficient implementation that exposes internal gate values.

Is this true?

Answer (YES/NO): YES